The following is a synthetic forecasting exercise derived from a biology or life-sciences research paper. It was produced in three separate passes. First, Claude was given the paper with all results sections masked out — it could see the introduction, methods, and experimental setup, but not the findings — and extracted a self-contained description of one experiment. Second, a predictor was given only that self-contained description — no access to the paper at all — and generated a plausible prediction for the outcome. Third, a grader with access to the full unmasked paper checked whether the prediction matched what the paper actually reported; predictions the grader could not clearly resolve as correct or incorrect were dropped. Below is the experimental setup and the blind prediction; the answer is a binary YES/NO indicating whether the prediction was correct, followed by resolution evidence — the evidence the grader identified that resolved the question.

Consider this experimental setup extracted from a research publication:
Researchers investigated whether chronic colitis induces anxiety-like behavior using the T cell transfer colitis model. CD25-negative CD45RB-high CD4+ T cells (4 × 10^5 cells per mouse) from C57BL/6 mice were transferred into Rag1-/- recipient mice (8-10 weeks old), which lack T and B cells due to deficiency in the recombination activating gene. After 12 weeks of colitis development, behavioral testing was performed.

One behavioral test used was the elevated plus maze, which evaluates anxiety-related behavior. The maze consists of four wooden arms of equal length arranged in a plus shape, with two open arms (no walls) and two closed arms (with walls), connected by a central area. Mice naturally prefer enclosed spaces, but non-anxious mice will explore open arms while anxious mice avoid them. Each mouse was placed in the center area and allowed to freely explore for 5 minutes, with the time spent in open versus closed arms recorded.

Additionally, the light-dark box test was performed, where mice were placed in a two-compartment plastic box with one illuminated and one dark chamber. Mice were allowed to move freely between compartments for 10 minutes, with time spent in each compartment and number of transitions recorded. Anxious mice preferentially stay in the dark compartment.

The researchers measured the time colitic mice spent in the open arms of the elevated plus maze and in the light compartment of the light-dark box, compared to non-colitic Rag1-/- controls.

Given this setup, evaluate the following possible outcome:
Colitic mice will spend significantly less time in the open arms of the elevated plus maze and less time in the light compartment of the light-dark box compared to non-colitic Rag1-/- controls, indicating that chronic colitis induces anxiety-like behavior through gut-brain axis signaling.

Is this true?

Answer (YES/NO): YES